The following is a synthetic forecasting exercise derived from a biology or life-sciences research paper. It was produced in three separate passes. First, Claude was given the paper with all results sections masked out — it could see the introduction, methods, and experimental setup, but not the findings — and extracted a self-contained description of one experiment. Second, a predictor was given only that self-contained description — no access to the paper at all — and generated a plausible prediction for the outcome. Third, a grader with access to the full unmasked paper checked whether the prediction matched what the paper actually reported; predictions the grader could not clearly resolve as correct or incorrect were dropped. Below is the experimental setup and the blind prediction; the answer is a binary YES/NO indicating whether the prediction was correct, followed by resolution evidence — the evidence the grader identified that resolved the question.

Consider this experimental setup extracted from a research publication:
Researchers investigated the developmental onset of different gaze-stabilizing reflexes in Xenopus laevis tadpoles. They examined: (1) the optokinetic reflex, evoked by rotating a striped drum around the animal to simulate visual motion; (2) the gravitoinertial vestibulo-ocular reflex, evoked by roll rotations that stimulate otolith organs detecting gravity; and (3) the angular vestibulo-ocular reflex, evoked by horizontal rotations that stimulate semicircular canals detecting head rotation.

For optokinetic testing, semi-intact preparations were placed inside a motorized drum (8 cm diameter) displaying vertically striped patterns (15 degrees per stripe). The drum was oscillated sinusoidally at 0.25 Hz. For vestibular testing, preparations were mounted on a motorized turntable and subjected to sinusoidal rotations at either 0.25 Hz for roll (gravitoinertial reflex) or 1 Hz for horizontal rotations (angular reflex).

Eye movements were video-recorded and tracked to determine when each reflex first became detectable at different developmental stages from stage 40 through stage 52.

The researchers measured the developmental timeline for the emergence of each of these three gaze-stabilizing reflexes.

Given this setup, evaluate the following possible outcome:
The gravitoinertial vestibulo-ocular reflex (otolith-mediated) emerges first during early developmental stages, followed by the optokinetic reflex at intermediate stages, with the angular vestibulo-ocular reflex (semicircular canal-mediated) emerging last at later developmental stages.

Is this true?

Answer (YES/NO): NO